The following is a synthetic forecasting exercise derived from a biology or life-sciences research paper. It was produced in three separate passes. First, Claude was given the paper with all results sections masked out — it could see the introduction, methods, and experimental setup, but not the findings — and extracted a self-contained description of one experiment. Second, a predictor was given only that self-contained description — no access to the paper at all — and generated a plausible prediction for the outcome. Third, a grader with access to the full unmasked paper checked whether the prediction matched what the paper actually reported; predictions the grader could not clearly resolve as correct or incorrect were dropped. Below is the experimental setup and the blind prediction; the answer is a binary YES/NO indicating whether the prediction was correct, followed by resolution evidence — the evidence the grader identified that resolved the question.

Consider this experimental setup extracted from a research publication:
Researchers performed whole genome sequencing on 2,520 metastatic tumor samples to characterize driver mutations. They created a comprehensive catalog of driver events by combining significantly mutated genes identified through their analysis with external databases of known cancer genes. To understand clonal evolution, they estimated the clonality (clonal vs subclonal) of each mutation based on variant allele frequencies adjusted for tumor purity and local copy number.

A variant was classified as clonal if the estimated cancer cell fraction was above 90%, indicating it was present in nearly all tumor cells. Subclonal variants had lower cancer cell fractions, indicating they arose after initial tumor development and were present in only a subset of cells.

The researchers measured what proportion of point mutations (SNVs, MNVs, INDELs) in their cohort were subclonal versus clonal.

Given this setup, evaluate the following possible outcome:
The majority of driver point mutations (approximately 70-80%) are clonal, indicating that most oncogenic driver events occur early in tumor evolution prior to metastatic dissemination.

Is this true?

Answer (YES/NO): NO